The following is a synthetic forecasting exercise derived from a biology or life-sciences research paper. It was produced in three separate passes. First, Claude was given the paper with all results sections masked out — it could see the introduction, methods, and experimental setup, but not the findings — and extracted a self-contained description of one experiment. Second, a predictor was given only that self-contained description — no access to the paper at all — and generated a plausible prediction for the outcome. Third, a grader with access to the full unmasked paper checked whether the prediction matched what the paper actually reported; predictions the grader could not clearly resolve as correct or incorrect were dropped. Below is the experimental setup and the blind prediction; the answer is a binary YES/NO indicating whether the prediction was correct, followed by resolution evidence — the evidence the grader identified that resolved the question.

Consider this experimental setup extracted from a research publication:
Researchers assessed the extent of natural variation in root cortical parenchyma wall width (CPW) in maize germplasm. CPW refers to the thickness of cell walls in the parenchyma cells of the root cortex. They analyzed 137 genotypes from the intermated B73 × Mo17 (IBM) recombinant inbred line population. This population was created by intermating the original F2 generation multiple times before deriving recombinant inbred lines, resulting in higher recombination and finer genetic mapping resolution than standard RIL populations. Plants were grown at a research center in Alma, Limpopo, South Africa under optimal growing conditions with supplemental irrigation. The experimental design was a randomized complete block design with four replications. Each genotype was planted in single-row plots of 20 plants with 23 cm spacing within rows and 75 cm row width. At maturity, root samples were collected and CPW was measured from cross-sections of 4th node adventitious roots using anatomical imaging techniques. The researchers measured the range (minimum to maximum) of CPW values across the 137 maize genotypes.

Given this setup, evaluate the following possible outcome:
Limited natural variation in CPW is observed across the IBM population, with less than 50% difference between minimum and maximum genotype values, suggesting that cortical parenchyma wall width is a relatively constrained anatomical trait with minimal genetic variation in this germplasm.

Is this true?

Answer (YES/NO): NO